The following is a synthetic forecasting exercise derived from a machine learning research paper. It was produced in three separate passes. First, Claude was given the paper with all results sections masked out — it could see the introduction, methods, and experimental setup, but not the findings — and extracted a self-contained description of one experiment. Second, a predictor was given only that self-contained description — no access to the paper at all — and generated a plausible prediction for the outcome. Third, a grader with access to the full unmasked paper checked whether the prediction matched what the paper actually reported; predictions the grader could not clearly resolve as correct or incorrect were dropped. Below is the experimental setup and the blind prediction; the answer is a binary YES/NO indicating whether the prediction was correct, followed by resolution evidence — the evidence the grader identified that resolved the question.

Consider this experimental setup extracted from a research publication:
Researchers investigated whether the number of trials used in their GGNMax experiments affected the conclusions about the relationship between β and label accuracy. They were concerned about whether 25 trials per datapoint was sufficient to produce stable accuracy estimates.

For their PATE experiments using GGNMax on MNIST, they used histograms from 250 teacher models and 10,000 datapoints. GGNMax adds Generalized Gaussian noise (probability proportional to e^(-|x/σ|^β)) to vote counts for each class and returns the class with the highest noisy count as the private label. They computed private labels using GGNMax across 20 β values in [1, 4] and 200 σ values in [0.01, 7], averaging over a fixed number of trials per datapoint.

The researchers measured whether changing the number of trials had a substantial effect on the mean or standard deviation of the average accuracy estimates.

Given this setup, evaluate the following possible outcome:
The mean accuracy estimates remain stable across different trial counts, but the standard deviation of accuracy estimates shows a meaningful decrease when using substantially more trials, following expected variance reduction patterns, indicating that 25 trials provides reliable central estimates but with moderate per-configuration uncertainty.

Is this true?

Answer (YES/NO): NO